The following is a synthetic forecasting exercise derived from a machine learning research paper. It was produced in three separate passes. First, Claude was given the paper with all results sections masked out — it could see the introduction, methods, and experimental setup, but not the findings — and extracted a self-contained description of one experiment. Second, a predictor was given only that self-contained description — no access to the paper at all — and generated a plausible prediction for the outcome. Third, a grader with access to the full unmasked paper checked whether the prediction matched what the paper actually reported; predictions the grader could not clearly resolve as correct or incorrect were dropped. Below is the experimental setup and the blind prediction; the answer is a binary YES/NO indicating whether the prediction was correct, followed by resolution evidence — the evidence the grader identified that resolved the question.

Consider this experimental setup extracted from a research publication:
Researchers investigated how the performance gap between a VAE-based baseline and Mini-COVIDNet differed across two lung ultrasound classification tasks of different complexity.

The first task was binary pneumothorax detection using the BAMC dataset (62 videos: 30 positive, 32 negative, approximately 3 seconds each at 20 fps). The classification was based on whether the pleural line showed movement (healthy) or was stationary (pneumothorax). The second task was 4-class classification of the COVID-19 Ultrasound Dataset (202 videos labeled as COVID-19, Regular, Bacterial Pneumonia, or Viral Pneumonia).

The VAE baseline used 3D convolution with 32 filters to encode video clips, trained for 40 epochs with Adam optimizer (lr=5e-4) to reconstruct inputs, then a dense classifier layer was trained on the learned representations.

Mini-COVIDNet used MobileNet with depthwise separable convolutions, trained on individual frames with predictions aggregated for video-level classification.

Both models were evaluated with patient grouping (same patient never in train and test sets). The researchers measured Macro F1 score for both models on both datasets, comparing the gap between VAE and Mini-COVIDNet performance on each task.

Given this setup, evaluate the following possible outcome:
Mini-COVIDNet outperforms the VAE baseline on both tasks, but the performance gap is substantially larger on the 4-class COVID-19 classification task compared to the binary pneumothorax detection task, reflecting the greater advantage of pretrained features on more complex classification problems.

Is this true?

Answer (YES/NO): YES